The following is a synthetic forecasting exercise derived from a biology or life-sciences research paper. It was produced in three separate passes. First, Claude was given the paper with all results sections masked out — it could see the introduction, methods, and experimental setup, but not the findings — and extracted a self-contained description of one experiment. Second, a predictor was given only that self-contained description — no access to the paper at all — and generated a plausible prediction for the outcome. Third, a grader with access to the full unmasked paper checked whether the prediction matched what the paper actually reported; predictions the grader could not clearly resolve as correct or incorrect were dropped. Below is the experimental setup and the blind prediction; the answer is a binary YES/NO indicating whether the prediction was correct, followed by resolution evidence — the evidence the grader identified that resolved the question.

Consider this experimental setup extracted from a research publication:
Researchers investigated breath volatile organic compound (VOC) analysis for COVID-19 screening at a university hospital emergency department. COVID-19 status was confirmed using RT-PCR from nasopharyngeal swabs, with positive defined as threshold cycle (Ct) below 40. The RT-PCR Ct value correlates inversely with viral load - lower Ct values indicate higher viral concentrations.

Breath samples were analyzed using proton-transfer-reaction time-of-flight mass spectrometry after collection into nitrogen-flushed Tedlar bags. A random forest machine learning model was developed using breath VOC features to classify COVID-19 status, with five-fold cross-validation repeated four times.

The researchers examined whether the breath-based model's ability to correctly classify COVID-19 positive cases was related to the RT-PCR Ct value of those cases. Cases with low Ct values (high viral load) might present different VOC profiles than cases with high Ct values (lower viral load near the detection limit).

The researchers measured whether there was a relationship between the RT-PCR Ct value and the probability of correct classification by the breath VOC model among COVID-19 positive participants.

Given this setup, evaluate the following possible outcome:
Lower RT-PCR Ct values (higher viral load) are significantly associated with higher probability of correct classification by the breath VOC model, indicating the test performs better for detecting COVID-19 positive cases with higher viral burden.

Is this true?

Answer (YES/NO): NO